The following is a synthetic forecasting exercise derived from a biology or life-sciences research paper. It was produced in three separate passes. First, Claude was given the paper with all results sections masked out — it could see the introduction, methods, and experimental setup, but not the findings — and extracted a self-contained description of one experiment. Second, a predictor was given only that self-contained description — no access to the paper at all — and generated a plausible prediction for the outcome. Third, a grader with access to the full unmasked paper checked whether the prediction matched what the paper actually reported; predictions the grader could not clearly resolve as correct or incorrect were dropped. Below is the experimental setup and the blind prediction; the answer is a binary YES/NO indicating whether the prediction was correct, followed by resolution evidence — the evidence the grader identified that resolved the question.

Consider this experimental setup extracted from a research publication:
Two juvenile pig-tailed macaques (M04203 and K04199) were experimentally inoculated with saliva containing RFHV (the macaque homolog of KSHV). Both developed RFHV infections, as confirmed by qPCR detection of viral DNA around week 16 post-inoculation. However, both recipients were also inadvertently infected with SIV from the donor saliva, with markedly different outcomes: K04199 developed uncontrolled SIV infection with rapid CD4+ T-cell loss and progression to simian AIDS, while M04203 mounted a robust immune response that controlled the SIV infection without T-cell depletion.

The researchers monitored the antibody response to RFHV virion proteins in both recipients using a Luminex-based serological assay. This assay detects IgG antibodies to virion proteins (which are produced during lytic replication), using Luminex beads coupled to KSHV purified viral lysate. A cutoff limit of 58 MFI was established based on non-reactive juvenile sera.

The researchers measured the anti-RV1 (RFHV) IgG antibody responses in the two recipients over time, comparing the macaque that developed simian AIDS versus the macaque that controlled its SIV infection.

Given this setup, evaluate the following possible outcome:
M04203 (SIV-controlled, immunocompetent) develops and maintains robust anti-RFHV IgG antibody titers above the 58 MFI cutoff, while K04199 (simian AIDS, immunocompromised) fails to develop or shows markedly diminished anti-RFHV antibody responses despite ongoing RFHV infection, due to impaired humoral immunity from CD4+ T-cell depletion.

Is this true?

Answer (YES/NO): YES